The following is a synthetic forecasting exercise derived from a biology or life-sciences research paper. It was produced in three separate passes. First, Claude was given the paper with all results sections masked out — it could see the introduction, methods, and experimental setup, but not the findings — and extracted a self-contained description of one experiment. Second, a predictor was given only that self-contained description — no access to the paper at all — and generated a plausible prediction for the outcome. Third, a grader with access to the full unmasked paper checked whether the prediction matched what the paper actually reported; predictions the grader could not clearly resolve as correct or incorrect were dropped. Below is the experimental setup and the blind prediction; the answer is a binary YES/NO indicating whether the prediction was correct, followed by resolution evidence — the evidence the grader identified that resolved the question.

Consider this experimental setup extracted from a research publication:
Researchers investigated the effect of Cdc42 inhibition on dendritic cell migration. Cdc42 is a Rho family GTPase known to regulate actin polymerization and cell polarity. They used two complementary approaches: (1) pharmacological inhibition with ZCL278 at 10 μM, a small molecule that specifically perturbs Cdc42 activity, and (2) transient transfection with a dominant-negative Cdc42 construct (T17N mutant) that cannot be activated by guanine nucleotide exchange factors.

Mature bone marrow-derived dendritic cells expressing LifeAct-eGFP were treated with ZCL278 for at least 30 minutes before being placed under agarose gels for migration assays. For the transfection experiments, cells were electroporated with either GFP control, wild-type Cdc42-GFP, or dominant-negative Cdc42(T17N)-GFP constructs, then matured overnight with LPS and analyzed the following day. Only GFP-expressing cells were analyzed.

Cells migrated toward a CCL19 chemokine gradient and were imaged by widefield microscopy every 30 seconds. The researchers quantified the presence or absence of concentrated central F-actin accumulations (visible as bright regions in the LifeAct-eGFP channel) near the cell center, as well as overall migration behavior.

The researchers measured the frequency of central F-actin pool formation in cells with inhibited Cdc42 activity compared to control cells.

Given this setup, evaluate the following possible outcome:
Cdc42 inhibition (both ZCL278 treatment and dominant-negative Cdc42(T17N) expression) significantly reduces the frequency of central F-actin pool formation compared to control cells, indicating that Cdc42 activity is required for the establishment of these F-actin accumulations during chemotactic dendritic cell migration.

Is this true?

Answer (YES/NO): YES